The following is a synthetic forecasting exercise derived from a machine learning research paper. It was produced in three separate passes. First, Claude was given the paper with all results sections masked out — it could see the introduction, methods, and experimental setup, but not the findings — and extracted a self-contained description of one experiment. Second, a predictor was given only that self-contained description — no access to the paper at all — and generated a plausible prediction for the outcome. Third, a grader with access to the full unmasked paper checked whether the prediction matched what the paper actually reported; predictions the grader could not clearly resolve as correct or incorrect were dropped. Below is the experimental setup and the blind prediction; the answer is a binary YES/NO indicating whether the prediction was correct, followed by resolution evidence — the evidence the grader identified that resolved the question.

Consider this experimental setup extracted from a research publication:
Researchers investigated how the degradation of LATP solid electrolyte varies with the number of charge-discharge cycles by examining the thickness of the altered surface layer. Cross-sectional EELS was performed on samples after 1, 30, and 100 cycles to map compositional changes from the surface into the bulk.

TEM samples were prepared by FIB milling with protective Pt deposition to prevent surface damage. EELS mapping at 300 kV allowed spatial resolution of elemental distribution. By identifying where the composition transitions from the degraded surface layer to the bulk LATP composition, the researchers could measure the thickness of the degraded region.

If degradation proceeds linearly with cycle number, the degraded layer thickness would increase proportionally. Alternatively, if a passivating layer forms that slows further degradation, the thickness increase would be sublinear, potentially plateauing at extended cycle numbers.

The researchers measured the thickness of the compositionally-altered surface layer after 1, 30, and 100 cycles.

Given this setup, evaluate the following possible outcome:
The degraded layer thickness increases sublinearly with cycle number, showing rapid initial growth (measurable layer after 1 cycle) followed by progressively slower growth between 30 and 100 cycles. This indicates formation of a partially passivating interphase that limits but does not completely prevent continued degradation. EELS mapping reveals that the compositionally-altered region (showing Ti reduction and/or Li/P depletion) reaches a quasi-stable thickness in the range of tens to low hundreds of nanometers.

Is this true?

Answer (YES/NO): NO